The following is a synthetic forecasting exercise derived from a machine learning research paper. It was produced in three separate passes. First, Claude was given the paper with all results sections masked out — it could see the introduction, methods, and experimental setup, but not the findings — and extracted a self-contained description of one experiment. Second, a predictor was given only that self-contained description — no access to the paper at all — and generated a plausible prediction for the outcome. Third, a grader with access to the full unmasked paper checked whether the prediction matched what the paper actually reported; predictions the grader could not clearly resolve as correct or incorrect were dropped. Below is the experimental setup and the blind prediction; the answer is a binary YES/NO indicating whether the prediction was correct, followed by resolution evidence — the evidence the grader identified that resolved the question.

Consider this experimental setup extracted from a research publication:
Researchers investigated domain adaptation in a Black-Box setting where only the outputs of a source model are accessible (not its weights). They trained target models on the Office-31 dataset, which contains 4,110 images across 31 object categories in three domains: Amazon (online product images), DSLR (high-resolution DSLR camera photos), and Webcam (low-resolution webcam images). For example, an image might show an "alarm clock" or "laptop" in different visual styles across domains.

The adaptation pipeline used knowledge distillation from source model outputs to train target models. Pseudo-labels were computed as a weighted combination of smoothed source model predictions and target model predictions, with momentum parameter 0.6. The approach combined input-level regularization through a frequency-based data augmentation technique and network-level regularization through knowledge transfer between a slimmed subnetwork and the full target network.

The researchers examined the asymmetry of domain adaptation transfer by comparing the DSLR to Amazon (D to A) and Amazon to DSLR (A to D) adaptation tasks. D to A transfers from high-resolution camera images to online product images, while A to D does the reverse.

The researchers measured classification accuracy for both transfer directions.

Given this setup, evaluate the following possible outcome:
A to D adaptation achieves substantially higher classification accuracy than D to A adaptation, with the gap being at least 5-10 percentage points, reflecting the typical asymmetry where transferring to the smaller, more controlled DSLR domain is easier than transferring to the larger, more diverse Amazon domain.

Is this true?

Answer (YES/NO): YES